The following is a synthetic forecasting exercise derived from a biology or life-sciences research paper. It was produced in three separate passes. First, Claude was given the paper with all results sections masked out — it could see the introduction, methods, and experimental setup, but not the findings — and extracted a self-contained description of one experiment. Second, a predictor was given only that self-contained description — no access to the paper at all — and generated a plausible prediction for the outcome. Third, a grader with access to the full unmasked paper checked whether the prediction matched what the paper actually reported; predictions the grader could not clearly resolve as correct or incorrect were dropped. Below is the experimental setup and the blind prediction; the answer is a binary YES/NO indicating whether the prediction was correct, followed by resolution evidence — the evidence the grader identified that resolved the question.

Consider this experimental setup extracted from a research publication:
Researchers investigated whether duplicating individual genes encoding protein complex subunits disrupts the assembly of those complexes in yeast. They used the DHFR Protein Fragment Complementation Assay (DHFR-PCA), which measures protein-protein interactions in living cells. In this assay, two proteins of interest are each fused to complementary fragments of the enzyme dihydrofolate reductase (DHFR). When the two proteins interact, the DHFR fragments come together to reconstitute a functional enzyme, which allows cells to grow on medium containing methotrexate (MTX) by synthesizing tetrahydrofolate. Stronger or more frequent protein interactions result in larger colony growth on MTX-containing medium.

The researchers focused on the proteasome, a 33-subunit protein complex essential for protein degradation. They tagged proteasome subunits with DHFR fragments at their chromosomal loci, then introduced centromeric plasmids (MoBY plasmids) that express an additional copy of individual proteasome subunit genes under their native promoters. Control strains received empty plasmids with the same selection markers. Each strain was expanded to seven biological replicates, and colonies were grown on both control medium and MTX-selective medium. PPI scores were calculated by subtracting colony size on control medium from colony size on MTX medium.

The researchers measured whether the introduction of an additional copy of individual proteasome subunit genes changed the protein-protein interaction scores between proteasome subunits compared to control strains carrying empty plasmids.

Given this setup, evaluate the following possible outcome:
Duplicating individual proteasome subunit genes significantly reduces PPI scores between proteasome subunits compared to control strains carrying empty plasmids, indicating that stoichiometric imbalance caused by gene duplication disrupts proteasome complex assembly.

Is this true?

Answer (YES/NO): NO